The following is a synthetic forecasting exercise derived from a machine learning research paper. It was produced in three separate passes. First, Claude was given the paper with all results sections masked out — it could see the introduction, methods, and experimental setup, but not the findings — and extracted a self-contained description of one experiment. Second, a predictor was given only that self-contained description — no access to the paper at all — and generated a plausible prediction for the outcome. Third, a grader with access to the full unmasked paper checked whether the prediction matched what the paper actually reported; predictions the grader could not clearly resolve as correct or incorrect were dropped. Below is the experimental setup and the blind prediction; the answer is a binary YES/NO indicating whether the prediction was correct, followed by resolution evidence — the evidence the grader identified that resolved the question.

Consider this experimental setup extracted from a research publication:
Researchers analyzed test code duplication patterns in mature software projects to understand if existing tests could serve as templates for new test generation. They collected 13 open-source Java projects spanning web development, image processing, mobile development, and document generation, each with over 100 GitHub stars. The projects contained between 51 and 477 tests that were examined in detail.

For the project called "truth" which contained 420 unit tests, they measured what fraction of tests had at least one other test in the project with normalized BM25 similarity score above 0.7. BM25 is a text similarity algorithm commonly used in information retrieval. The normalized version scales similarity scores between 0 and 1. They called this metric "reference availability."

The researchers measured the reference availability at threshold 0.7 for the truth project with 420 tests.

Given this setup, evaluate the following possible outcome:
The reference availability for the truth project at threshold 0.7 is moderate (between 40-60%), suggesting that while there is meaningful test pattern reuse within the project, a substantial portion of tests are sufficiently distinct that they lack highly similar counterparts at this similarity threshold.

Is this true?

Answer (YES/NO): NO